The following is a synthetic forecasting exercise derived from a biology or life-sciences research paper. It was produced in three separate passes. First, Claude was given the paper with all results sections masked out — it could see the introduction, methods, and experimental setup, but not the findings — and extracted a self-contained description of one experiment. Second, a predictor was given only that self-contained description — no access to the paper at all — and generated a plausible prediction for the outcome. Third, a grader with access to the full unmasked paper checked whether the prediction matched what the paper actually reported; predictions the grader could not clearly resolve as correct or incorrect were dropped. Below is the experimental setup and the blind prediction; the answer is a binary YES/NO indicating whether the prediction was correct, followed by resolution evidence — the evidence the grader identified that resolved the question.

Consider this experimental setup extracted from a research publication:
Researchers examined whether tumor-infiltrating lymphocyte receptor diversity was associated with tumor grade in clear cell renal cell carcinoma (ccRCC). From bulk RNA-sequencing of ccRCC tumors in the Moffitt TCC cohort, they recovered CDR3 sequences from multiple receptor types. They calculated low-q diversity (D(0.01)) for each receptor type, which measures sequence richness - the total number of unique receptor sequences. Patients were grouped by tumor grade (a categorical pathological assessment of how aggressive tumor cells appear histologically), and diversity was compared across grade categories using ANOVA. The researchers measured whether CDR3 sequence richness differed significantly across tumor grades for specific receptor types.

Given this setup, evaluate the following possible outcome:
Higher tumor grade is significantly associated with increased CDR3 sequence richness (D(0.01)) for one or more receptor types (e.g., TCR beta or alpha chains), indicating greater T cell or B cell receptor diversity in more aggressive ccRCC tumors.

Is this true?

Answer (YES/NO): YES